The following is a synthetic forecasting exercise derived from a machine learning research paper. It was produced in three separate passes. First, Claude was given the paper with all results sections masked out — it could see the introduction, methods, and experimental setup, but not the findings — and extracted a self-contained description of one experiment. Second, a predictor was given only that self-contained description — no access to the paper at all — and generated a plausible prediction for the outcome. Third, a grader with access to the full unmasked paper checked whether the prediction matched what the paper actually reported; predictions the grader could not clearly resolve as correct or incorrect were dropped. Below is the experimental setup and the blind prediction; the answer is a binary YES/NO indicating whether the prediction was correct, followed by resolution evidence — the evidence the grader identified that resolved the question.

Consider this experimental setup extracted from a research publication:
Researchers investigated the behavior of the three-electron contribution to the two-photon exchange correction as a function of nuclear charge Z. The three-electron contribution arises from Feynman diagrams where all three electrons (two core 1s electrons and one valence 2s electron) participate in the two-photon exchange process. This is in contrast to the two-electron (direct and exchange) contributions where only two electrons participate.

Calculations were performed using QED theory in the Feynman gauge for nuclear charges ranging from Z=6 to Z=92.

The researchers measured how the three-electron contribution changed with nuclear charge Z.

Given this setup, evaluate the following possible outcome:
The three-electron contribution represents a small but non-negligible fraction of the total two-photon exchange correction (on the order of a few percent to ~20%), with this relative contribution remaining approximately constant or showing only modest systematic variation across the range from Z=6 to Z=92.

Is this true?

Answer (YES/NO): NO